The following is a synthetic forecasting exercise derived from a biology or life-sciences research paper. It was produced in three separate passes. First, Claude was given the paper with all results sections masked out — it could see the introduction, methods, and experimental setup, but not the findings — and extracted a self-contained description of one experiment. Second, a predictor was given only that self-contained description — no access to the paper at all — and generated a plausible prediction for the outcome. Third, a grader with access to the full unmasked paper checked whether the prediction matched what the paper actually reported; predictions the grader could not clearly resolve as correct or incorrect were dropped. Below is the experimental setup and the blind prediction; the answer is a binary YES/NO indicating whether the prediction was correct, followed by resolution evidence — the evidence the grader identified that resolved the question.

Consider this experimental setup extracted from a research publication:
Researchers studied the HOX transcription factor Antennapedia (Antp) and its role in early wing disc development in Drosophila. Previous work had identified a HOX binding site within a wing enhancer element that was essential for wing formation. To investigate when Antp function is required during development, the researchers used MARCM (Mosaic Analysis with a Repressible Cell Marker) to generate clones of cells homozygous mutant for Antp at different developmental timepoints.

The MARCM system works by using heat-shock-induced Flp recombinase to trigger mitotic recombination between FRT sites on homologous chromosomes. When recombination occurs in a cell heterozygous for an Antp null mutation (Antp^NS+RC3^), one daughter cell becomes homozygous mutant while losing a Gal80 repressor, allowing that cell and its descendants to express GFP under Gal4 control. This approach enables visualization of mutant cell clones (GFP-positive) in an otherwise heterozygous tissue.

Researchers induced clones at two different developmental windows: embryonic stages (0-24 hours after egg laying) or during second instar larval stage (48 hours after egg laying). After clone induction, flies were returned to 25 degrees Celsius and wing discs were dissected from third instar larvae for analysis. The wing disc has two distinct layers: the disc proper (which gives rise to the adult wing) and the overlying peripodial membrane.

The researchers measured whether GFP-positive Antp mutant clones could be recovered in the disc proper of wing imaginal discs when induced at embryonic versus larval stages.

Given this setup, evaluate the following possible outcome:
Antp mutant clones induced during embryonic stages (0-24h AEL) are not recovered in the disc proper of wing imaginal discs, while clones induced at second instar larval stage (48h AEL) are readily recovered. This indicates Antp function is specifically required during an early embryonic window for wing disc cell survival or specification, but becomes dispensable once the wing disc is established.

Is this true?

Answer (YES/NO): YES